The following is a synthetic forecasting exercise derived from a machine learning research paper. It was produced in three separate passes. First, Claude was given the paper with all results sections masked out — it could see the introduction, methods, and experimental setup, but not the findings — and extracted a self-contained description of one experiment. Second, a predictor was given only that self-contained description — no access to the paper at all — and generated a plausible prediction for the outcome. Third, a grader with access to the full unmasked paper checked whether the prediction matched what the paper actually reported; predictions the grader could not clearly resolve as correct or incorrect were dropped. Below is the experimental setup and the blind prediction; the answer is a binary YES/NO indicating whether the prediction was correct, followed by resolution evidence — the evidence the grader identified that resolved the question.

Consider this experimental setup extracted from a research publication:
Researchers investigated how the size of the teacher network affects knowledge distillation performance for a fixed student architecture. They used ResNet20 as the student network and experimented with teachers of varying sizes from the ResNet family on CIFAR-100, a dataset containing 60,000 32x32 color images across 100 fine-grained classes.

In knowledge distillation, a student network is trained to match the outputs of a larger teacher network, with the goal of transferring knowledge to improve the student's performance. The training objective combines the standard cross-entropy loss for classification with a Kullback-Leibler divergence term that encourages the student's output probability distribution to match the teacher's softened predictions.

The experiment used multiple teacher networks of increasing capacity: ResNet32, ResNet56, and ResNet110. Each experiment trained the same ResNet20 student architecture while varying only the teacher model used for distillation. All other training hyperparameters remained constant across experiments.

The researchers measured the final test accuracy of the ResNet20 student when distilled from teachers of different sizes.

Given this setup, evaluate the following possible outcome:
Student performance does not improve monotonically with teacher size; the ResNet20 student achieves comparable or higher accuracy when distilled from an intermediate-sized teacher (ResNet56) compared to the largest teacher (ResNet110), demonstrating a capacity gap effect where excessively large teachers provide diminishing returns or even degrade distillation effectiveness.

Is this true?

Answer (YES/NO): YES